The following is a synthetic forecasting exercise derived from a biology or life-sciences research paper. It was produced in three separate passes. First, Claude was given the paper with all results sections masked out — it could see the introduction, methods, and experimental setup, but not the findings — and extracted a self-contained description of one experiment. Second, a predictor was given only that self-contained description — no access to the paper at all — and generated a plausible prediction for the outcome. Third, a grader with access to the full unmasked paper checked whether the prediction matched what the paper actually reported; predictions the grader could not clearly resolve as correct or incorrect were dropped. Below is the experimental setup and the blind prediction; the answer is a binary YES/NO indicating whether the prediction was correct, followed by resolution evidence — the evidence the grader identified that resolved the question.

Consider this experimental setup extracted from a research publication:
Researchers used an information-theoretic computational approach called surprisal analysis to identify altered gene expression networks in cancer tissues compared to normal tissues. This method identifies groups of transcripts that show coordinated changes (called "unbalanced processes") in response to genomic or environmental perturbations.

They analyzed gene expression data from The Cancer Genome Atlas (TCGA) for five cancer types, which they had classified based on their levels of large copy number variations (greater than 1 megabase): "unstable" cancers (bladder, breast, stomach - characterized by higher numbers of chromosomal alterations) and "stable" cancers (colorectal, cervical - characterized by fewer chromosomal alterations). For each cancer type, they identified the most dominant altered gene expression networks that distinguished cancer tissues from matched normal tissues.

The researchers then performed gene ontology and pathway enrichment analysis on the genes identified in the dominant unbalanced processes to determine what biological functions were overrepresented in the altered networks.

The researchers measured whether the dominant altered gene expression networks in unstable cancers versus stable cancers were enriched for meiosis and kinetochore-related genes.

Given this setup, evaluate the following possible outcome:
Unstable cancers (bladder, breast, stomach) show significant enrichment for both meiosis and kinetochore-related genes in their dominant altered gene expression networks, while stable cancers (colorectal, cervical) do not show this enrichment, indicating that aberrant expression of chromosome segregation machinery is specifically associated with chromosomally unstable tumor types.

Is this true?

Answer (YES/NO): YES